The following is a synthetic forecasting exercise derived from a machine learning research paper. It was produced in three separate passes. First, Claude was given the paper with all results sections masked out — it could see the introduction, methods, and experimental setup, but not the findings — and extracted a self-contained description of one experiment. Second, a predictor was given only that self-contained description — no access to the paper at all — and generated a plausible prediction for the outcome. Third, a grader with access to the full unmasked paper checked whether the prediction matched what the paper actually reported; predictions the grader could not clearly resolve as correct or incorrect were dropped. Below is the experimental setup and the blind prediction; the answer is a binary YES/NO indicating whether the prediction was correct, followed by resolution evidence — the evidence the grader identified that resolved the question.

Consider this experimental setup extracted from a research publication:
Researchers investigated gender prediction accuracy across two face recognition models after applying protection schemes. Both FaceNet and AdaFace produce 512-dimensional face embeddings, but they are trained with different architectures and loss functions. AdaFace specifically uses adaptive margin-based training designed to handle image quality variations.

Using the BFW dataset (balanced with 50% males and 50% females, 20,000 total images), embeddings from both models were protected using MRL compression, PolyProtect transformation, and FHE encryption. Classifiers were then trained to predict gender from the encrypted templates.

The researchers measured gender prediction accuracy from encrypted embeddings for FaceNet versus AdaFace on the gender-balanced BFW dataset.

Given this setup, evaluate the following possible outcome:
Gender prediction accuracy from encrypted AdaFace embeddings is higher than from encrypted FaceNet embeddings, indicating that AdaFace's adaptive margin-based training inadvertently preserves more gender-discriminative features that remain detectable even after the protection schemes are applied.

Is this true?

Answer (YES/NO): NO